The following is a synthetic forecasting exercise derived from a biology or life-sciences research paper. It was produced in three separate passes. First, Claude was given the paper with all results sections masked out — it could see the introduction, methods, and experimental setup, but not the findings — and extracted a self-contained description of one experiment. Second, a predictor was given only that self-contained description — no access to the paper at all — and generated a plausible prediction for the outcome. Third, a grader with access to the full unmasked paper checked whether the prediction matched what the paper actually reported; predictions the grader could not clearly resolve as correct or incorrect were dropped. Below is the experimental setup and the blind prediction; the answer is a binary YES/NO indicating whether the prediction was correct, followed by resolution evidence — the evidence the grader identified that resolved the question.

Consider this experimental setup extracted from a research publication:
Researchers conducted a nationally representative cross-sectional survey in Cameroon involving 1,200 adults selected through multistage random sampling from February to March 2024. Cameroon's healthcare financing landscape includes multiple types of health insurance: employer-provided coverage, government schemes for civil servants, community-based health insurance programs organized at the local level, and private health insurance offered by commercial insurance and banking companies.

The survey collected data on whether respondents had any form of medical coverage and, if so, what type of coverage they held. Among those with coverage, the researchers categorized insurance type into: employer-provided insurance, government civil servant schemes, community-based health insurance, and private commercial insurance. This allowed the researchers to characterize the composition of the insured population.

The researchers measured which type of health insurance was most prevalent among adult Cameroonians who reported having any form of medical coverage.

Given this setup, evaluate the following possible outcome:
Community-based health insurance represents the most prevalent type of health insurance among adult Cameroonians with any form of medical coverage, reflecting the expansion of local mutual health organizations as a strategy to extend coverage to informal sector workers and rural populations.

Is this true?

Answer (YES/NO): NO